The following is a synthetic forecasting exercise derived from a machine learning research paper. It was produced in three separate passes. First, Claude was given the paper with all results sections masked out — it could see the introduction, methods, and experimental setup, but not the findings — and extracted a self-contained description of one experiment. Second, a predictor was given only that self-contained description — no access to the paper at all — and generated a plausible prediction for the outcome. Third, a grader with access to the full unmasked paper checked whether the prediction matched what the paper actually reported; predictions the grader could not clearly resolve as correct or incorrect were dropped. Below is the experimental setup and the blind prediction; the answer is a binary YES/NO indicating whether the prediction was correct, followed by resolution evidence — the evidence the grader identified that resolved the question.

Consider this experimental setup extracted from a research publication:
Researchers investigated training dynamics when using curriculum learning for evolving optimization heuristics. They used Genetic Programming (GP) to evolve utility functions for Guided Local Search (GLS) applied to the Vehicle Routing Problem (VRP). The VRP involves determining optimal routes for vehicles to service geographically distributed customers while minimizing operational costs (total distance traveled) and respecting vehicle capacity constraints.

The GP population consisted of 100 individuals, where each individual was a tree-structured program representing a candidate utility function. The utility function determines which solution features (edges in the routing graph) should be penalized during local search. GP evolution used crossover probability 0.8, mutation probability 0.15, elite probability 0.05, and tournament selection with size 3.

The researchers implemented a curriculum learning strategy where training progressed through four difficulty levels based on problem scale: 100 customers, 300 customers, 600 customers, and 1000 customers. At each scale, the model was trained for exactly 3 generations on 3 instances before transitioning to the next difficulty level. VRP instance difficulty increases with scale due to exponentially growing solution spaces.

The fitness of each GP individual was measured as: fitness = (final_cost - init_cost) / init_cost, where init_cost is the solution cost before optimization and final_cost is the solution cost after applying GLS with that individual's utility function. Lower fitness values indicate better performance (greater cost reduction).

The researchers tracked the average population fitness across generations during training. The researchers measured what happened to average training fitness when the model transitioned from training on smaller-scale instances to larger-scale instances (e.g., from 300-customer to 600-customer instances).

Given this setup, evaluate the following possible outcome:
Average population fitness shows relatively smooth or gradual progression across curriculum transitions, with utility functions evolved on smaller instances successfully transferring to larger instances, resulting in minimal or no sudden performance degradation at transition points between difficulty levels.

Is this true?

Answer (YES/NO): NO